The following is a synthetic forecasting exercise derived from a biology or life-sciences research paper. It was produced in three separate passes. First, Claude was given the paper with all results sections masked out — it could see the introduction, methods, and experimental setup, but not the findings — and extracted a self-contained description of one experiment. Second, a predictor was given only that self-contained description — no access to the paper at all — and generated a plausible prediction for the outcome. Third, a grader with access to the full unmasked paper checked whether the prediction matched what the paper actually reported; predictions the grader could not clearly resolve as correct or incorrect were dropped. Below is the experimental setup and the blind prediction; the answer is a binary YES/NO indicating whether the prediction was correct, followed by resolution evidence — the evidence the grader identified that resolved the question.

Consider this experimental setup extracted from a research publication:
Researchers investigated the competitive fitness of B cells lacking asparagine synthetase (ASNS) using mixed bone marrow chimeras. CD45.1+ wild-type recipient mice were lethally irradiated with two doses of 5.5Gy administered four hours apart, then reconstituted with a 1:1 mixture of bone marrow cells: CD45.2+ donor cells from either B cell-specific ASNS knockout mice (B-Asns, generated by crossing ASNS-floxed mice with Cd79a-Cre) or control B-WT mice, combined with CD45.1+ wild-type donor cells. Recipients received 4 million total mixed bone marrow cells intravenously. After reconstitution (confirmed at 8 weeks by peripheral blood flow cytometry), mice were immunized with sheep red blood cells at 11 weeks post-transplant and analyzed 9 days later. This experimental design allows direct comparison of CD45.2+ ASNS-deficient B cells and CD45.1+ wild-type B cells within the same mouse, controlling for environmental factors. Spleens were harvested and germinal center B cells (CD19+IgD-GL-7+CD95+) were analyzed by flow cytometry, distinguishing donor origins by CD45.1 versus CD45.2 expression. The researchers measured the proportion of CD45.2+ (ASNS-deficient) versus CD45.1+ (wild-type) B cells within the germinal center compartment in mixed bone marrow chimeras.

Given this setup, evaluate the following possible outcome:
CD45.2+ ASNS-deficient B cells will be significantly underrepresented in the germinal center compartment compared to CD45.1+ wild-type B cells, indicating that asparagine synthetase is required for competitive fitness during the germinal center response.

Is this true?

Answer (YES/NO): YES